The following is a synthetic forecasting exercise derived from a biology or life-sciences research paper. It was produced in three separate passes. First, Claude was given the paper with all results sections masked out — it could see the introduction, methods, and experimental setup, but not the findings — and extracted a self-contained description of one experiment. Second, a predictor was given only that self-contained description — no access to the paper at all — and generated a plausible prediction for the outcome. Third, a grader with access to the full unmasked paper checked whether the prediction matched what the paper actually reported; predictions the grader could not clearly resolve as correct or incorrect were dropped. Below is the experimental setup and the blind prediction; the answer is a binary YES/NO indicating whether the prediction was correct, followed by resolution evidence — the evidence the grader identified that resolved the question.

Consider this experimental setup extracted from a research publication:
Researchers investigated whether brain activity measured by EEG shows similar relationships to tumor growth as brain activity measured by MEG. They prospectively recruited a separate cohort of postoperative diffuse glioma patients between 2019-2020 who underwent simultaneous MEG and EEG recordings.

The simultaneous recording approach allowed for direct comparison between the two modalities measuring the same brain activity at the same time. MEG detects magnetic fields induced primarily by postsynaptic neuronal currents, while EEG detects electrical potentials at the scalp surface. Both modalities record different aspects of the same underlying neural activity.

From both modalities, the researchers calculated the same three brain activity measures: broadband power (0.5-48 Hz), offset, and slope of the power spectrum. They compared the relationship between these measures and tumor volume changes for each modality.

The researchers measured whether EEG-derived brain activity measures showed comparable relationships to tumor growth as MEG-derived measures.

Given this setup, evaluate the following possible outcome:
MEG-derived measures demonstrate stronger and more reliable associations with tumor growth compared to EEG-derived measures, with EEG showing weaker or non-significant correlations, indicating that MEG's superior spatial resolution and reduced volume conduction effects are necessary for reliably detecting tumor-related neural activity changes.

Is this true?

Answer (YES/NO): NO